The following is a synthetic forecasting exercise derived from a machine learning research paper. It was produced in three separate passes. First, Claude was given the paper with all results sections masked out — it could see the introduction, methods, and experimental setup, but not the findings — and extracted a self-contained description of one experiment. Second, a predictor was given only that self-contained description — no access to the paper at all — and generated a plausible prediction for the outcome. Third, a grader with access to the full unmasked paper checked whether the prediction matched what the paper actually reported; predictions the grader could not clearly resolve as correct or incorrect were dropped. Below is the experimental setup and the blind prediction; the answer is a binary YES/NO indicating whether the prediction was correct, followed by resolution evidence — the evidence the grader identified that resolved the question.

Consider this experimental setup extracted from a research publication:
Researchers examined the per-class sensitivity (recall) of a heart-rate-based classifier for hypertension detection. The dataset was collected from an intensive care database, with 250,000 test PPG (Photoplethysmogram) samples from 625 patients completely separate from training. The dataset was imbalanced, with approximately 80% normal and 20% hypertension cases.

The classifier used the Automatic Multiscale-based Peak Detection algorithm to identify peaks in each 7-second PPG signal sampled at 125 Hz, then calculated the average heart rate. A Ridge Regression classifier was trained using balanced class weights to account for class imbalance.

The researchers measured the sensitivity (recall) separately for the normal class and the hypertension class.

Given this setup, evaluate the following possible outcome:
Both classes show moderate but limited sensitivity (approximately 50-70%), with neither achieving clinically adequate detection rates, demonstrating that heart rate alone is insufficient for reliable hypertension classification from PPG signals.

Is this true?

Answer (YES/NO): NO